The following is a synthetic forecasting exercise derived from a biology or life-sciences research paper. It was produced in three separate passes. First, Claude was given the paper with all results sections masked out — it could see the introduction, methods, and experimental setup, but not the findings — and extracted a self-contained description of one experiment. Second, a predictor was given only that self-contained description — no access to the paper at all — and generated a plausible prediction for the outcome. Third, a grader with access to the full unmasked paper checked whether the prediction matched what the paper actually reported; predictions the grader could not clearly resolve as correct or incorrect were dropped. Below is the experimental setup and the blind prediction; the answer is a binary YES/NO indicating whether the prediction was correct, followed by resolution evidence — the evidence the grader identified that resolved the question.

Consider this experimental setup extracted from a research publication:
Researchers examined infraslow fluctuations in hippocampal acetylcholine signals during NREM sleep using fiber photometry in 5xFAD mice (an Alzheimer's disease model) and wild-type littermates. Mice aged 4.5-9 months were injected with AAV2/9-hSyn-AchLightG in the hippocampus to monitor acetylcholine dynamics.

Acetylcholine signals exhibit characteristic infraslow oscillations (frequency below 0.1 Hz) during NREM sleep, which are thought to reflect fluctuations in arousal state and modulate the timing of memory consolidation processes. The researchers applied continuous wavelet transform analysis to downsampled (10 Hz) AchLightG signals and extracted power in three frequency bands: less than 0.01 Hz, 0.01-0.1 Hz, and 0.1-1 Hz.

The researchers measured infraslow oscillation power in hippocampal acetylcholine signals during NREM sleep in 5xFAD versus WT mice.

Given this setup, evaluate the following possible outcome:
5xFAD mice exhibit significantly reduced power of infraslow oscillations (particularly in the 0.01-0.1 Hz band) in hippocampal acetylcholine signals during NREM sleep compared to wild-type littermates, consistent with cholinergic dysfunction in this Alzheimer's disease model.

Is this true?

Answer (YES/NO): NO